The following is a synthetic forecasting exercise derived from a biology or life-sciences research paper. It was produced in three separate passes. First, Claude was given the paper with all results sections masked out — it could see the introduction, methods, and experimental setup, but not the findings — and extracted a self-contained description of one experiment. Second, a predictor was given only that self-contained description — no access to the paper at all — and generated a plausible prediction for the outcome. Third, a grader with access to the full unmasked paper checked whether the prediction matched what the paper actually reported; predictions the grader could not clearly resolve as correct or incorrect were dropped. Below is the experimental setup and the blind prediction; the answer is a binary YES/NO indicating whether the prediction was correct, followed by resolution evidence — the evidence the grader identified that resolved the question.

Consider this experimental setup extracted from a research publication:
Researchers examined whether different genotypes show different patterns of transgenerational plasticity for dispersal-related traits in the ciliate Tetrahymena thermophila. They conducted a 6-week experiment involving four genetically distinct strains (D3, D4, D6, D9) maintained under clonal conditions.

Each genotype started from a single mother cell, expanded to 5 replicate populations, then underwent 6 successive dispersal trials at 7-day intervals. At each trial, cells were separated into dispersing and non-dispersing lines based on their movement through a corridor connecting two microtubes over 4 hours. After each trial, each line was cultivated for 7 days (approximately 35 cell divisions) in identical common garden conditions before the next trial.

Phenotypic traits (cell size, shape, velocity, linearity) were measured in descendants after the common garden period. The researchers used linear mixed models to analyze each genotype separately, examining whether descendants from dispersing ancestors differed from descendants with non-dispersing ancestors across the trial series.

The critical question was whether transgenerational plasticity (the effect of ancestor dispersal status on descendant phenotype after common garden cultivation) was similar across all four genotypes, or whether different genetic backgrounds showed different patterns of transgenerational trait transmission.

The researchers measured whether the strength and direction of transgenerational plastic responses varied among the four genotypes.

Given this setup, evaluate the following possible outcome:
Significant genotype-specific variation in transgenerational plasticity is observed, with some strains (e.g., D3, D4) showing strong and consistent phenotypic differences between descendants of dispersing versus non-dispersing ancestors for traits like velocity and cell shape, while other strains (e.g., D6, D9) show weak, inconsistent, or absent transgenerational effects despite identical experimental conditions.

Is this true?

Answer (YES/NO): NO